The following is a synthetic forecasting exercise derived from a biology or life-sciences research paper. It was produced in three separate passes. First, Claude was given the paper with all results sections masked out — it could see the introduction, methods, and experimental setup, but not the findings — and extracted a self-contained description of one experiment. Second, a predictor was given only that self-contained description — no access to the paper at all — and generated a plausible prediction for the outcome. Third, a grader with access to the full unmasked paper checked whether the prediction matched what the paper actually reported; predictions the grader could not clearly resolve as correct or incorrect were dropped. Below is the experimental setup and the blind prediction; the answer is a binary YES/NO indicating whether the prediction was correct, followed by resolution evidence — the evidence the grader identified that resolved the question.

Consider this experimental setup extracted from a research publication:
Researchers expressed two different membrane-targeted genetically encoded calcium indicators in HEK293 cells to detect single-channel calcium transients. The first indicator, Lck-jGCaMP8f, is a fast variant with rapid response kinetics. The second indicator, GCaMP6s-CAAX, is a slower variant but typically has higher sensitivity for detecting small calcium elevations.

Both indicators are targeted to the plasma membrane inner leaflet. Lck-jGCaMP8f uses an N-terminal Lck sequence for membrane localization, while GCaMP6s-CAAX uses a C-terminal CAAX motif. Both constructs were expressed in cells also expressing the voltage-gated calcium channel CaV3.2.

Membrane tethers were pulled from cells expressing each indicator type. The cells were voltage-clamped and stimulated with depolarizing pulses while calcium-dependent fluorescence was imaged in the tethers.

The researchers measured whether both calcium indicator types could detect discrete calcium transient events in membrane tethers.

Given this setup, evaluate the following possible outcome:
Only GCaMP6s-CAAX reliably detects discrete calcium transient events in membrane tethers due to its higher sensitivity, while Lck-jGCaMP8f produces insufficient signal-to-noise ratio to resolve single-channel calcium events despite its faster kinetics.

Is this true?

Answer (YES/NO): NO